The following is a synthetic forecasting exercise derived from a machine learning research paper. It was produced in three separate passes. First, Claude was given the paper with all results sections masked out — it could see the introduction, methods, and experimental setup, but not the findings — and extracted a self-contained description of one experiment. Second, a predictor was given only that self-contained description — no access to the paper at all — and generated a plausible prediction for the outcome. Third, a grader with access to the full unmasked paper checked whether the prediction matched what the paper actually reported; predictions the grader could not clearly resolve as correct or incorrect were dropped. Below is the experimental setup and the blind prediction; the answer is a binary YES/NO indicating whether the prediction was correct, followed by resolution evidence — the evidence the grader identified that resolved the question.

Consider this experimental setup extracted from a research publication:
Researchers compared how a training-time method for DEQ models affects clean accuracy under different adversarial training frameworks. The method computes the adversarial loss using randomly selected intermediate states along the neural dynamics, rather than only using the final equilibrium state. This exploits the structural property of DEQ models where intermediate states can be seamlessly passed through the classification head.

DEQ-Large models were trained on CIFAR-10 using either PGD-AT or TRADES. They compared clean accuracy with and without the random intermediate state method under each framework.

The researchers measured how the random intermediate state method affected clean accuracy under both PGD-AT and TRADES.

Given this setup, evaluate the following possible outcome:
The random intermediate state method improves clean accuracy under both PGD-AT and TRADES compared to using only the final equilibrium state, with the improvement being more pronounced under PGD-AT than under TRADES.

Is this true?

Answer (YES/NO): NO